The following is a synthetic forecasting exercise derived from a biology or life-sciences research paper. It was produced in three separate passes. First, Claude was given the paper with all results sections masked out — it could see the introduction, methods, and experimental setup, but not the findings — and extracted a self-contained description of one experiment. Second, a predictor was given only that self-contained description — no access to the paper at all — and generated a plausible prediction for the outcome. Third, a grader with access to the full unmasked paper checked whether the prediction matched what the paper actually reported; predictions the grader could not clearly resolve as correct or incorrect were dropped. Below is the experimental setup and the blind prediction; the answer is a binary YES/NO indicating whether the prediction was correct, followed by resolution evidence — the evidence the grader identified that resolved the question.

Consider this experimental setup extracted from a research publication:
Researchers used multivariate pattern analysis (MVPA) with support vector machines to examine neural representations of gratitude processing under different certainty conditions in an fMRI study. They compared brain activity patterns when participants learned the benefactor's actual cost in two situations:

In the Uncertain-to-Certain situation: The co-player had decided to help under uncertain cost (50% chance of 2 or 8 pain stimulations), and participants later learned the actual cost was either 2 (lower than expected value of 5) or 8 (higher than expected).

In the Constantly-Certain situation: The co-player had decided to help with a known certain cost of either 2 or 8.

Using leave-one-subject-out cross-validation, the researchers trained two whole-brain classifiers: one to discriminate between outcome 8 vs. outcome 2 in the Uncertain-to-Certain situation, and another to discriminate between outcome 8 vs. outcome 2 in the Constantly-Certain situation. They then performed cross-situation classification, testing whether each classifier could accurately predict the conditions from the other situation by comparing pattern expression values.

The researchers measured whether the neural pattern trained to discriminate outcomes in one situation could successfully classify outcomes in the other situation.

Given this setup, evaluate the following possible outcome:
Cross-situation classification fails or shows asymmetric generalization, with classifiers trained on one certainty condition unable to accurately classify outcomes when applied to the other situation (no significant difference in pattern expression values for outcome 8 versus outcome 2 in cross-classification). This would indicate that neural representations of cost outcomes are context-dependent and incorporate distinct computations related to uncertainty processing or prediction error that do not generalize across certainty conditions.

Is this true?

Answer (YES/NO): YES